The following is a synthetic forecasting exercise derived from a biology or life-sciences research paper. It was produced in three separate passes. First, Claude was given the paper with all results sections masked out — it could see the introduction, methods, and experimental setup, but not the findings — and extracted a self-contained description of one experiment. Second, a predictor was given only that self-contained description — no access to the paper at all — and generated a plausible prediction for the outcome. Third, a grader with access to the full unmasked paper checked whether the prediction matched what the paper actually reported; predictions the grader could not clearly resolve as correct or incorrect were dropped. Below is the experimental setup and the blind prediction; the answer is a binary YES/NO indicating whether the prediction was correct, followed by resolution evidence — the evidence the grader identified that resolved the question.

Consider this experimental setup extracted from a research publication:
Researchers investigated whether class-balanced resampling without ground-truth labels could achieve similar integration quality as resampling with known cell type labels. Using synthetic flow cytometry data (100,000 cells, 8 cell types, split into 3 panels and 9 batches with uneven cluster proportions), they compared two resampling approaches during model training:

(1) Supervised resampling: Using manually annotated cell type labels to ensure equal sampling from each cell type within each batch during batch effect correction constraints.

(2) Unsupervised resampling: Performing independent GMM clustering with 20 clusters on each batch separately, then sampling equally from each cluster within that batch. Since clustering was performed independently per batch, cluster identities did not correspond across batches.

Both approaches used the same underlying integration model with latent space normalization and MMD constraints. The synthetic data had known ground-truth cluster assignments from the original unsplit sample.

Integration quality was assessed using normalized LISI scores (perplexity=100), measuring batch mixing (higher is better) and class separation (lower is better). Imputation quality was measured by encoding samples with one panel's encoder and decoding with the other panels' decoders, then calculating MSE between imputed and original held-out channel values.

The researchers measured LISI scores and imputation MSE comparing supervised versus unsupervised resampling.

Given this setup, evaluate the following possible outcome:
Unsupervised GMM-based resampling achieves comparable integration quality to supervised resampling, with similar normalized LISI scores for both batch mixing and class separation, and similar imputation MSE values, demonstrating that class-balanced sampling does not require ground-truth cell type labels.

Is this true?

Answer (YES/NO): NO